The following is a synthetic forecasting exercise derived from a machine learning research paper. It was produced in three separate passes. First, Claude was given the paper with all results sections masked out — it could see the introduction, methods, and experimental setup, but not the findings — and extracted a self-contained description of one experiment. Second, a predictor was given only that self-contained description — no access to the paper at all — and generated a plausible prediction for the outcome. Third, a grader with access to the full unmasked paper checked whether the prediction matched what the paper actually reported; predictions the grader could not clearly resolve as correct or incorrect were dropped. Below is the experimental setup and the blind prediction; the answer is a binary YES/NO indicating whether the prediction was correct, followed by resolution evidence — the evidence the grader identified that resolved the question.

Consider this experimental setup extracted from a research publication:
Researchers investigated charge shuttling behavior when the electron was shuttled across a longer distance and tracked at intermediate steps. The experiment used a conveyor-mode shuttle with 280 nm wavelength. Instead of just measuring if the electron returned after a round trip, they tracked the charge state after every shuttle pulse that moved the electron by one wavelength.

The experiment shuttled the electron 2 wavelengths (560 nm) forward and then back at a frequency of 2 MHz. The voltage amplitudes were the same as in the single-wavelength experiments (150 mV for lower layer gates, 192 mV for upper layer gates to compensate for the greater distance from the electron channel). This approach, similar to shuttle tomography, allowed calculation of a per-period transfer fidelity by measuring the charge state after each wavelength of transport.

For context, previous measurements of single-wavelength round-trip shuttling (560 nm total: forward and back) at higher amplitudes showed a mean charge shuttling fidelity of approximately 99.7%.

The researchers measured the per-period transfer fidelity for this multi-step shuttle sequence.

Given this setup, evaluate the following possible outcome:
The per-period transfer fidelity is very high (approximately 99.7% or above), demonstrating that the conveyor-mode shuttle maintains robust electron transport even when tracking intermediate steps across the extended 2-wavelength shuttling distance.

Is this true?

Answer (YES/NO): NO